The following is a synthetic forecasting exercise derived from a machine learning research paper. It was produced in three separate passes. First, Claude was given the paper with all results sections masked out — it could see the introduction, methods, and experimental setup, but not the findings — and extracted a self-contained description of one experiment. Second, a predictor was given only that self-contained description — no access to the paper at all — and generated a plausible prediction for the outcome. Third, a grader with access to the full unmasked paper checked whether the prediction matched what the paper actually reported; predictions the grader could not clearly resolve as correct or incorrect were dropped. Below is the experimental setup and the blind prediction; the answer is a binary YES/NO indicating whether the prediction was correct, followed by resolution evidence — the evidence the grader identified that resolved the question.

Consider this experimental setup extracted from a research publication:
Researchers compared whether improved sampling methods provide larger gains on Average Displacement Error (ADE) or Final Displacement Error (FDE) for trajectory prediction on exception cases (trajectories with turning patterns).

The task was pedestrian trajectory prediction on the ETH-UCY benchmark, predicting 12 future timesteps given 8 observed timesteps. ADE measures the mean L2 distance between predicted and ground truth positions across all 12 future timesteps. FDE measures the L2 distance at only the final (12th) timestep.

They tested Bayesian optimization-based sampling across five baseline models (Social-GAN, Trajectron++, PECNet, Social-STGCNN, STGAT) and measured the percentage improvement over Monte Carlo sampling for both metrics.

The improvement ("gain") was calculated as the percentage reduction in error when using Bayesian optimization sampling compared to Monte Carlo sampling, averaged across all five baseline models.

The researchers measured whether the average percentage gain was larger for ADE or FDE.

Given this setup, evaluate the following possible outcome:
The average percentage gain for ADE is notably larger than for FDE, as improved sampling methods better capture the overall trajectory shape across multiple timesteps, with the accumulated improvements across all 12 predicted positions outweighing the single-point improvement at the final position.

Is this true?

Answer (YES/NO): NO